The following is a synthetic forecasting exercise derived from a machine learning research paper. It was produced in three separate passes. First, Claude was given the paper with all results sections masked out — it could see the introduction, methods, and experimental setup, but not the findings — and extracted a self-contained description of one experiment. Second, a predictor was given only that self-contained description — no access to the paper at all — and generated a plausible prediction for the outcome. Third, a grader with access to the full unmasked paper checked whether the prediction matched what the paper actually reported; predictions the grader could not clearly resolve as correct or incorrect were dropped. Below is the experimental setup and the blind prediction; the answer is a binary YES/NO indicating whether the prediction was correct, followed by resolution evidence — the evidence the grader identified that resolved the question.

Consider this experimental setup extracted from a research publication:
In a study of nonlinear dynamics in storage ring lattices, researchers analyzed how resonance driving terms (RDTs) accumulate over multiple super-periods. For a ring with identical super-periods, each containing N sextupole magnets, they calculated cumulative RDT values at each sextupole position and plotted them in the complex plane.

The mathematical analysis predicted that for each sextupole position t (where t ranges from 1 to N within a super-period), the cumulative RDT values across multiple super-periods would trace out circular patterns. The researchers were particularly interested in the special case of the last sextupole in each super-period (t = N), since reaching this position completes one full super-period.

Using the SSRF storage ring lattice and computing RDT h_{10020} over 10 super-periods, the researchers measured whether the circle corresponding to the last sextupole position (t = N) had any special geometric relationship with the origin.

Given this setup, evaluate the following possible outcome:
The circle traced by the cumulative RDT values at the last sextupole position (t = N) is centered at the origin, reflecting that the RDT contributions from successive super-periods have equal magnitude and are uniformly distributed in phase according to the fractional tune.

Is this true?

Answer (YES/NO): NO